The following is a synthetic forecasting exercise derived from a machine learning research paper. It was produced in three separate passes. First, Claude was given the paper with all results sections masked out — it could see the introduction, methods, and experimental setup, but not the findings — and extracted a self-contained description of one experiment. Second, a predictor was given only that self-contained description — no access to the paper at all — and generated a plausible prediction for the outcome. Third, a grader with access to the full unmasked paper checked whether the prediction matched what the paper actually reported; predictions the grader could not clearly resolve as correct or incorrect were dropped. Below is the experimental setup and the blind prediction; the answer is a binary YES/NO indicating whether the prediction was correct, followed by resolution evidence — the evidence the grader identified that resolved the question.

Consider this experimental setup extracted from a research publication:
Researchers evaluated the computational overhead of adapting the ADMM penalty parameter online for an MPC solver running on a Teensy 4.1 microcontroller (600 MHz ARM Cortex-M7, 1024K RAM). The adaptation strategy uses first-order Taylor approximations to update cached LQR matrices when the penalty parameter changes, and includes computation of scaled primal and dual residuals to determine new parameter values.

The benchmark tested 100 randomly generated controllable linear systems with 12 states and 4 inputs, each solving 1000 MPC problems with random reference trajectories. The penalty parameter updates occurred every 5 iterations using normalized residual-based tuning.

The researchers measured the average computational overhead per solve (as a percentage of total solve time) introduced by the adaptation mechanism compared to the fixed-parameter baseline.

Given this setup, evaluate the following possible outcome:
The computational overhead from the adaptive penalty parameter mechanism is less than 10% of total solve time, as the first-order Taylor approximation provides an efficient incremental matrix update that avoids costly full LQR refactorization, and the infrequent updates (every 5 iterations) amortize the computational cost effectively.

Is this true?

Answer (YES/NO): YES